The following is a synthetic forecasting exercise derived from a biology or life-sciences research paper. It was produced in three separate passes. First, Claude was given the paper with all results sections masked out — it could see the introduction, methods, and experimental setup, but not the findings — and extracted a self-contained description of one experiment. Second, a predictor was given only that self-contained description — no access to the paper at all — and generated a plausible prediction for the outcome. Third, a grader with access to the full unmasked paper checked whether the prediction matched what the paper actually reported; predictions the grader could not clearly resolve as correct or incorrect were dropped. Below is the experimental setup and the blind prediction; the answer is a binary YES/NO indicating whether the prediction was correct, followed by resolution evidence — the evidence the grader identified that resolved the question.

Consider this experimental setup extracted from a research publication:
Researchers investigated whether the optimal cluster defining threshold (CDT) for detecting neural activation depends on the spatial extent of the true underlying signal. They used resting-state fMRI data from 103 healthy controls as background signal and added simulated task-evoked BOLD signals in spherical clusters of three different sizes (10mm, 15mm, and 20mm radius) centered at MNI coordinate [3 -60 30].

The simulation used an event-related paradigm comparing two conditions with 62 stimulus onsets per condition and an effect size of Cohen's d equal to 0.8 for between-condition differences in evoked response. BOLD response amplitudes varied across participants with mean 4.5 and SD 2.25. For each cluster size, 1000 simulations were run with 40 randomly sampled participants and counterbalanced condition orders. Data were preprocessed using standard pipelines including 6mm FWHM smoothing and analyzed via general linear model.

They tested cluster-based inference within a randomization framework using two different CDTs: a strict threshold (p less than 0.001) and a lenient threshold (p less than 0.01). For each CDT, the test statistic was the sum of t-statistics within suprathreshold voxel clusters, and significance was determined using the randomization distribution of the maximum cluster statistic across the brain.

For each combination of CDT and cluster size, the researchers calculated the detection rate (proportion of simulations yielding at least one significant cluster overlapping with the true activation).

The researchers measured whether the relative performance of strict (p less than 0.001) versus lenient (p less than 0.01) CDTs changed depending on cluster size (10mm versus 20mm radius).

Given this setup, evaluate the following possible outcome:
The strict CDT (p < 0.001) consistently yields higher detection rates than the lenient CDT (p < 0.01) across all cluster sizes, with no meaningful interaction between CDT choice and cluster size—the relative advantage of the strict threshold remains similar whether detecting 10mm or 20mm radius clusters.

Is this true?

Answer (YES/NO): NO